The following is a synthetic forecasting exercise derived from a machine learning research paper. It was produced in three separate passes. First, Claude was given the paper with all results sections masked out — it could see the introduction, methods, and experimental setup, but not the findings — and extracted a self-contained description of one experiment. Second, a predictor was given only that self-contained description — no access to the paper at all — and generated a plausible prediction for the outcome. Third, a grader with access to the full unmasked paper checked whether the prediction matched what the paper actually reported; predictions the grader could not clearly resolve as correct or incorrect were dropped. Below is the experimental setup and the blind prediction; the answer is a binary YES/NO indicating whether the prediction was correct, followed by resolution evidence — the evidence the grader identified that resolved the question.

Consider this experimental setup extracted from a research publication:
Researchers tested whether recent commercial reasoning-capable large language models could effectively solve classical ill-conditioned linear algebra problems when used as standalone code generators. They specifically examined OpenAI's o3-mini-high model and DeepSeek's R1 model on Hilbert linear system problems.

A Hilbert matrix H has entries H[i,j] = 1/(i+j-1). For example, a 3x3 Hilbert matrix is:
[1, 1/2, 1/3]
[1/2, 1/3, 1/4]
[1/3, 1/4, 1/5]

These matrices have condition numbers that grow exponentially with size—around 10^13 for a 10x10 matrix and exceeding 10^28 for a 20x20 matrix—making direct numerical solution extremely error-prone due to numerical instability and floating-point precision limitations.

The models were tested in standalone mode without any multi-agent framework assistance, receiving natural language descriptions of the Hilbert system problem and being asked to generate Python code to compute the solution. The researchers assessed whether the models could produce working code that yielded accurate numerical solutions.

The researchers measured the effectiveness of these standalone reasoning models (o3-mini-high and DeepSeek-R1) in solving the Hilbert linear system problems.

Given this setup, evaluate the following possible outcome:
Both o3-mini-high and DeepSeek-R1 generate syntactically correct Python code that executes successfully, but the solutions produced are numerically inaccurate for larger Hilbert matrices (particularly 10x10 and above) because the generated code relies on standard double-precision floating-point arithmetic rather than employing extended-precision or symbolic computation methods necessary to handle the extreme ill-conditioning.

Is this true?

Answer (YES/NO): NO